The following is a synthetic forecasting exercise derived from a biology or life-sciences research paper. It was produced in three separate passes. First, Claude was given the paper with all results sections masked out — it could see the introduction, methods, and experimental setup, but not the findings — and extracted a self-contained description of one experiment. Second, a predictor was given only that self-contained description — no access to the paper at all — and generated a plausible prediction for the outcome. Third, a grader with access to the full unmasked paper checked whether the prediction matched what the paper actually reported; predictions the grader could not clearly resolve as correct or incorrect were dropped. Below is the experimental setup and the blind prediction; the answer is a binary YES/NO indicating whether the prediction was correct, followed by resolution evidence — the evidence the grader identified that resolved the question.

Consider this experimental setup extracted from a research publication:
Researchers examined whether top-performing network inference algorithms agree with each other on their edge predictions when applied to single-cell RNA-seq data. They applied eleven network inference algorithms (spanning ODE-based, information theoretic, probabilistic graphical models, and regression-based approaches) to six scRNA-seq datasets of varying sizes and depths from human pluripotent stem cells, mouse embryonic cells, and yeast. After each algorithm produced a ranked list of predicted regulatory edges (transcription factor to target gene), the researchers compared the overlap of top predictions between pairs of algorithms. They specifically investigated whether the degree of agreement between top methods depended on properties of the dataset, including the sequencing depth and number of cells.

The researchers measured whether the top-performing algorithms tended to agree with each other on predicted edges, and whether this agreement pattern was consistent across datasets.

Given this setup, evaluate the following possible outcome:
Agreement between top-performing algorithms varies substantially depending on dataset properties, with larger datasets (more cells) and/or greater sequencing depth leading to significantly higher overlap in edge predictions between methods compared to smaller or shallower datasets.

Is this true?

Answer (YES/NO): YES